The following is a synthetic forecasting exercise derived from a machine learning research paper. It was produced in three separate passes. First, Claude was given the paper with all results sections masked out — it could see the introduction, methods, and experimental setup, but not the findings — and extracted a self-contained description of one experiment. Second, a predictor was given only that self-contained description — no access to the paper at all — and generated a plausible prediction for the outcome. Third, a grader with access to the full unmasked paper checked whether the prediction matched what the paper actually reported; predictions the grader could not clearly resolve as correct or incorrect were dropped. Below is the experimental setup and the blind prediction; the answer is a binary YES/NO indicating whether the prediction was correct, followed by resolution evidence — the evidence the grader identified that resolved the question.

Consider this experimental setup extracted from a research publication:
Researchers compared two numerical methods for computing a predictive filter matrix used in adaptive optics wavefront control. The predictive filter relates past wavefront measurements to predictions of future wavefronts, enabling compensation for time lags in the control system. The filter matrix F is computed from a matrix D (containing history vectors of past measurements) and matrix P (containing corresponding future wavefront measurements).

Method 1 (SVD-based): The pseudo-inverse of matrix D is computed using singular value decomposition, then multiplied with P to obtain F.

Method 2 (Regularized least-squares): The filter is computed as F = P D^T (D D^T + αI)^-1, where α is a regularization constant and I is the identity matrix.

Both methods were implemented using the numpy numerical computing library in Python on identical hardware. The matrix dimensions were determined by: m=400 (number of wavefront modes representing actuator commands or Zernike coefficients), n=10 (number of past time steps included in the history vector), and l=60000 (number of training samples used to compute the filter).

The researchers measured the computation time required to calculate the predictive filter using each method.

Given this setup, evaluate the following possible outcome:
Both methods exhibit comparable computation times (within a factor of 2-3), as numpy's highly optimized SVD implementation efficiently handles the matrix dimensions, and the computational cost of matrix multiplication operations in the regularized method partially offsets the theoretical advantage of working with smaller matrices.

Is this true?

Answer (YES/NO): NO